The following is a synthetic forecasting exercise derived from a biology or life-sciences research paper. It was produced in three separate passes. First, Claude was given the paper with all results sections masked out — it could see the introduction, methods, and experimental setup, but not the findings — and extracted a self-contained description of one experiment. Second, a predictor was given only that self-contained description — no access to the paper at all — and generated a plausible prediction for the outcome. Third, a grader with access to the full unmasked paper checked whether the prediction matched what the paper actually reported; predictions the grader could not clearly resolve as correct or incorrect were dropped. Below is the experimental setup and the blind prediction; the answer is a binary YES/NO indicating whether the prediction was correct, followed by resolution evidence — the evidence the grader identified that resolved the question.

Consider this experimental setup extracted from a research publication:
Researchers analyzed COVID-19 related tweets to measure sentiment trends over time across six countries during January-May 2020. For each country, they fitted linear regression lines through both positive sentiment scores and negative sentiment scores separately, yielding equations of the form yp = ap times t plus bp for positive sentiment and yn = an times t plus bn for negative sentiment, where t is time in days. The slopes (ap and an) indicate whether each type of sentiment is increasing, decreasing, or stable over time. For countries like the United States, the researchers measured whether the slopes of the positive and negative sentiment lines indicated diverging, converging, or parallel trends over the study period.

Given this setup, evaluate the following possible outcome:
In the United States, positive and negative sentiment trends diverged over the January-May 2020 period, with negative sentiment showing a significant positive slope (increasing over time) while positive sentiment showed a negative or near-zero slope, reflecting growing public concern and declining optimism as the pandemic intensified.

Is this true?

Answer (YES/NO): NO